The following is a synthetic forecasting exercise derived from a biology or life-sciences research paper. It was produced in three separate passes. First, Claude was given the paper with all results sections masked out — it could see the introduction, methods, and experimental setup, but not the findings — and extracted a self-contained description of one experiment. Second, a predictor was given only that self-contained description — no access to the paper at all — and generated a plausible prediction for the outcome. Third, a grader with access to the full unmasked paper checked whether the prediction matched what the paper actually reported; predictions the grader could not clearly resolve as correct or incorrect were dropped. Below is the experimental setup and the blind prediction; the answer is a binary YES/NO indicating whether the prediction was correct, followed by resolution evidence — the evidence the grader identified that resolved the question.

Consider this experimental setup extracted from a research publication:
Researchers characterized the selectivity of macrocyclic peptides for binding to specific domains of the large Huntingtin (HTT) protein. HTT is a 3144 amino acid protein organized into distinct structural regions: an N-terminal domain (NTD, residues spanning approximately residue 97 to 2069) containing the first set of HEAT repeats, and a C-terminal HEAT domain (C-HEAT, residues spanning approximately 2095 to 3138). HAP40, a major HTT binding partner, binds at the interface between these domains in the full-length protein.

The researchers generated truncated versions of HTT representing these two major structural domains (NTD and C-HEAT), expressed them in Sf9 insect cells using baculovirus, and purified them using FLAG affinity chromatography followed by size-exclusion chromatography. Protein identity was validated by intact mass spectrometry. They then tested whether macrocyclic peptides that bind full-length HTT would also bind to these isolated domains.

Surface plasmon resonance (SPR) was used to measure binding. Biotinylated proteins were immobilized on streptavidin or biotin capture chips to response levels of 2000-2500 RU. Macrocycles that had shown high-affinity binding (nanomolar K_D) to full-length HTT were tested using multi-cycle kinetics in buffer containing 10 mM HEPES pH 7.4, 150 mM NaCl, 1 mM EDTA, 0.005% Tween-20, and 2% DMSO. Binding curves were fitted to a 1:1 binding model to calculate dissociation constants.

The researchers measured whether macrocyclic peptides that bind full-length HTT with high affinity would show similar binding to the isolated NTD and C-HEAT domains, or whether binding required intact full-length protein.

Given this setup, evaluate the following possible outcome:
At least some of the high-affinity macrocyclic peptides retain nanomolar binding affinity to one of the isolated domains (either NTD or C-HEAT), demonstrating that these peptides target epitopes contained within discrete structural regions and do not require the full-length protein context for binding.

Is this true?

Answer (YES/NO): YES